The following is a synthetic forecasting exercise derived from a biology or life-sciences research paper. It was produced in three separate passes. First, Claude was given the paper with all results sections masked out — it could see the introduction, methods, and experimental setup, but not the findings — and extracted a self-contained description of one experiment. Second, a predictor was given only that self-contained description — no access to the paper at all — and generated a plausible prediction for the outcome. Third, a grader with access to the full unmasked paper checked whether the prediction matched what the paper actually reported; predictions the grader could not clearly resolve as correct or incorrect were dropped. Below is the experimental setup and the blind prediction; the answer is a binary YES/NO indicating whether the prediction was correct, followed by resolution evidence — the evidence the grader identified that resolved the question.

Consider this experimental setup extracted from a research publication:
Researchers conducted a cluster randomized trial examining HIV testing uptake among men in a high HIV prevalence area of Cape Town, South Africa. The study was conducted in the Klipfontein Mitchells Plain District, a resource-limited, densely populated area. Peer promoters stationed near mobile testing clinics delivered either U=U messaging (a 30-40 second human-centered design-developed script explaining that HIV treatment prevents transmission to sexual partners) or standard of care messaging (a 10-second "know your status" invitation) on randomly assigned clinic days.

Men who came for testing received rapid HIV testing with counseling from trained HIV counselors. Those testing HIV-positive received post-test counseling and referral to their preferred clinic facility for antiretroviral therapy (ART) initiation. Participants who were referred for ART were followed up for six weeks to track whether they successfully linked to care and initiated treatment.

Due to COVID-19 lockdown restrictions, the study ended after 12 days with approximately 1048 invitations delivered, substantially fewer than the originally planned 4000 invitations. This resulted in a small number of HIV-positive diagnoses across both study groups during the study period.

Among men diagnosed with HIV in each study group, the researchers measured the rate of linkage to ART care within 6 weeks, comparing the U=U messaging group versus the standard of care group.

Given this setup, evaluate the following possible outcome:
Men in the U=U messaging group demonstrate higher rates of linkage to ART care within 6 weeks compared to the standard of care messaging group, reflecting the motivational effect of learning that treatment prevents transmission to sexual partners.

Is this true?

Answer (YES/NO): NO